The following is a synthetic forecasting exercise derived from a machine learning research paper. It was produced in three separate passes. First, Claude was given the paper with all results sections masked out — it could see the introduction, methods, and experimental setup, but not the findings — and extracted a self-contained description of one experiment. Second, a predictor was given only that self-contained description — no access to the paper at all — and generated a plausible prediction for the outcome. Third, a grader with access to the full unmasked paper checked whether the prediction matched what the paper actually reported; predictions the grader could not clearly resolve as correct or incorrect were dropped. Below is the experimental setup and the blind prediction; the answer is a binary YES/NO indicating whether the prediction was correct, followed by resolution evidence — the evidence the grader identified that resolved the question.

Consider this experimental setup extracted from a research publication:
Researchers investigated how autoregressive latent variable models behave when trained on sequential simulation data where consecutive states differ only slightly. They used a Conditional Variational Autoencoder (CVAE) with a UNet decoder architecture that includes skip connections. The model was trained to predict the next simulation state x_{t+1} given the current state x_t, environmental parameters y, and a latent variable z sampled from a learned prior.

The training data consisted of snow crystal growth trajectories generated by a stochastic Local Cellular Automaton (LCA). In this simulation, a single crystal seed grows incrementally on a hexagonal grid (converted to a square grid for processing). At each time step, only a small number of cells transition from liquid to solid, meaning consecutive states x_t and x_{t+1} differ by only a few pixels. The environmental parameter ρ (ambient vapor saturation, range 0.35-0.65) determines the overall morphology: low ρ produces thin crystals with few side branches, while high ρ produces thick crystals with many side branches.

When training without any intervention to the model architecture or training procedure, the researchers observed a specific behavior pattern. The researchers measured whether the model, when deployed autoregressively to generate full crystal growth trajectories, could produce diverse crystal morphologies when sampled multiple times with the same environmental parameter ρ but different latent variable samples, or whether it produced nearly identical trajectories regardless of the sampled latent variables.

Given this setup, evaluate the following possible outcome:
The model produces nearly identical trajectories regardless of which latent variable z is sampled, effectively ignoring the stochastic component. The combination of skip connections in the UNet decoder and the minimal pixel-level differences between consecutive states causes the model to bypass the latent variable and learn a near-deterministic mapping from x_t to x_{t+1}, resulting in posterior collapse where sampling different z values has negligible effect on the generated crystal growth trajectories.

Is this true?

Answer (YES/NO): YES